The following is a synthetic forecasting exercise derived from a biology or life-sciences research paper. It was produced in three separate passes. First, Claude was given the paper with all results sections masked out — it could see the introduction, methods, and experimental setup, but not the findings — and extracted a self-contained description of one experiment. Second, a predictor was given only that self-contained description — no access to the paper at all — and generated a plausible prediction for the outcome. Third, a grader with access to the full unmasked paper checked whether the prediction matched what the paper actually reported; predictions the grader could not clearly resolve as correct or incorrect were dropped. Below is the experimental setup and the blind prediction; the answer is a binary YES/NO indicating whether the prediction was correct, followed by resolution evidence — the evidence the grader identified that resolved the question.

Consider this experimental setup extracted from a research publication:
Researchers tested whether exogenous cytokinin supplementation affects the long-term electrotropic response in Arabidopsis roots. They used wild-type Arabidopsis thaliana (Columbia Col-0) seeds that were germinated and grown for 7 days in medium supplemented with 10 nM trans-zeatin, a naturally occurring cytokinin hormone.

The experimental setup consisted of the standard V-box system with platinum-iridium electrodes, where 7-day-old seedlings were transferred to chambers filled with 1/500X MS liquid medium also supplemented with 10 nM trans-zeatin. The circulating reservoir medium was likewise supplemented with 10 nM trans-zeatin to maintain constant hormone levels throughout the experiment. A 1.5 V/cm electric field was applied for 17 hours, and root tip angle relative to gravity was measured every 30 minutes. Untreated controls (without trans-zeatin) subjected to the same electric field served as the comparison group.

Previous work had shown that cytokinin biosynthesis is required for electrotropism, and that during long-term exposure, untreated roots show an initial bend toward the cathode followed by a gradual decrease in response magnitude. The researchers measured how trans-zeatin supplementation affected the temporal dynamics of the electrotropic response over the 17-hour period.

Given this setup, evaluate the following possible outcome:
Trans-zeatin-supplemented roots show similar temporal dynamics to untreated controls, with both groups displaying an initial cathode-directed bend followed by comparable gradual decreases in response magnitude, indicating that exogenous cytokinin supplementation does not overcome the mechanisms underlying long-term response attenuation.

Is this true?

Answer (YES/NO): YES